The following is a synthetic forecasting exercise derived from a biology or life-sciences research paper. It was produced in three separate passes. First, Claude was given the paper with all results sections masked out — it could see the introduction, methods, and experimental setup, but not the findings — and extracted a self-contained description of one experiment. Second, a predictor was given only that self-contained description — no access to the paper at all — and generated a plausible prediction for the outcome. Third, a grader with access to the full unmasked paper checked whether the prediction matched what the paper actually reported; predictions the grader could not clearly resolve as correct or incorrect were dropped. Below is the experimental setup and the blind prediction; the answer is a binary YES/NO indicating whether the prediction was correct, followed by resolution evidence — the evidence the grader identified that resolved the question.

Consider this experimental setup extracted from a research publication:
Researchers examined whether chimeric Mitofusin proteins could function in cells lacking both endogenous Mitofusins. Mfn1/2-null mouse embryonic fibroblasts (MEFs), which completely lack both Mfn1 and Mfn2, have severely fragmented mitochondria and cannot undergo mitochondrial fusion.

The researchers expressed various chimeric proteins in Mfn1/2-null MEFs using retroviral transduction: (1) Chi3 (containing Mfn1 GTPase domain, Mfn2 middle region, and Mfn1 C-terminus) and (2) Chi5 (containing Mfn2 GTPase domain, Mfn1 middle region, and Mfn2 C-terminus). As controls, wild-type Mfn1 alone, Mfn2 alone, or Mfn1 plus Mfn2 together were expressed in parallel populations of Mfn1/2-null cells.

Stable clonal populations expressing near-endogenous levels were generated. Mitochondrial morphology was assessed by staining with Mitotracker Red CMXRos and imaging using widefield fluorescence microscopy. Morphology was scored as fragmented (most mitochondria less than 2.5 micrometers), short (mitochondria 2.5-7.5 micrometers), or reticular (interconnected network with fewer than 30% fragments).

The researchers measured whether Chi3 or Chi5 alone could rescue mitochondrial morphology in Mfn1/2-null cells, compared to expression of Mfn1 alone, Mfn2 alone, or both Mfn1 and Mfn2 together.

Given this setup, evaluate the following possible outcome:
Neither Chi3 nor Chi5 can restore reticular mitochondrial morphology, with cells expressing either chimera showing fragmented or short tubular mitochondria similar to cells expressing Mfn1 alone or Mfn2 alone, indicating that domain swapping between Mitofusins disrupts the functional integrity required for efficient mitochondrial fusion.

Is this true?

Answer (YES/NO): NO